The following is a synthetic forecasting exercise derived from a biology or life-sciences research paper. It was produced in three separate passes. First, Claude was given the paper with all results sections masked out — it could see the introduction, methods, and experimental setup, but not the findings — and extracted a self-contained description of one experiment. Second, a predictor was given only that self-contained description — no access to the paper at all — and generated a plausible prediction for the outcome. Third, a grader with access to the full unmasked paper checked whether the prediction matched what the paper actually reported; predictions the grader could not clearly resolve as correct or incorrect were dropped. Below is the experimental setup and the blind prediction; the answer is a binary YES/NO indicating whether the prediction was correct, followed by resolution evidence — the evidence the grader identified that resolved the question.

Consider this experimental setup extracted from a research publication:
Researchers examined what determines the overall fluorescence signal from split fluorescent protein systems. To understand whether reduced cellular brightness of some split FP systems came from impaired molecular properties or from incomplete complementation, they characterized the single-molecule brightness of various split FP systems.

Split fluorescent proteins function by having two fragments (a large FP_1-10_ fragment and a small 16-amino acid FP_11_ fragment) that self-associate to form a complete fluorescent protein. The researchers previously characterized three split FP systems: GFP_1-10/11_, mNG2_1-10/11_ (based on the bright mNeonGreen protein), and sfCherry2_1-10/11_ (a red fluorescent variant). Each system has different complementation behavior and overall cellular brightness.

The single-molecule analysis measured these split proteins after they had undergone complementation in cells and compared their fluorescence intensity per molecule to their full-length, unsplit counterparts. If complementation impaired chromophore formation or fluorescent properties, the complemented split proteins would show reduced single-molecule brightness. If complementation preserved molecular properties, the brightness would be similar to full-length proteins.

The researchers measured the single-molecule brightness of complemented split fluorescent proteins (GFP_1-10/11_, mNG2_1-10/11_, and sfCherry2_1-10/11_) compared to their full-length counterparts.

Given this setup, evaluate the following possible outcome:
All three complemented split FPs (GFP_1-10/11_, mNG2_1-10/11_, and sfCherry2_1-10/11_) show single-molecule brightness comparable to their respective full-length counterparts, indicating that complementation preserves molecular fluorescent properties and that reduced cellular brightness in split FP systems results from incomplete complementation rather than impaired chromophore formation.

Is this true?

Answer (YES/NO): YES